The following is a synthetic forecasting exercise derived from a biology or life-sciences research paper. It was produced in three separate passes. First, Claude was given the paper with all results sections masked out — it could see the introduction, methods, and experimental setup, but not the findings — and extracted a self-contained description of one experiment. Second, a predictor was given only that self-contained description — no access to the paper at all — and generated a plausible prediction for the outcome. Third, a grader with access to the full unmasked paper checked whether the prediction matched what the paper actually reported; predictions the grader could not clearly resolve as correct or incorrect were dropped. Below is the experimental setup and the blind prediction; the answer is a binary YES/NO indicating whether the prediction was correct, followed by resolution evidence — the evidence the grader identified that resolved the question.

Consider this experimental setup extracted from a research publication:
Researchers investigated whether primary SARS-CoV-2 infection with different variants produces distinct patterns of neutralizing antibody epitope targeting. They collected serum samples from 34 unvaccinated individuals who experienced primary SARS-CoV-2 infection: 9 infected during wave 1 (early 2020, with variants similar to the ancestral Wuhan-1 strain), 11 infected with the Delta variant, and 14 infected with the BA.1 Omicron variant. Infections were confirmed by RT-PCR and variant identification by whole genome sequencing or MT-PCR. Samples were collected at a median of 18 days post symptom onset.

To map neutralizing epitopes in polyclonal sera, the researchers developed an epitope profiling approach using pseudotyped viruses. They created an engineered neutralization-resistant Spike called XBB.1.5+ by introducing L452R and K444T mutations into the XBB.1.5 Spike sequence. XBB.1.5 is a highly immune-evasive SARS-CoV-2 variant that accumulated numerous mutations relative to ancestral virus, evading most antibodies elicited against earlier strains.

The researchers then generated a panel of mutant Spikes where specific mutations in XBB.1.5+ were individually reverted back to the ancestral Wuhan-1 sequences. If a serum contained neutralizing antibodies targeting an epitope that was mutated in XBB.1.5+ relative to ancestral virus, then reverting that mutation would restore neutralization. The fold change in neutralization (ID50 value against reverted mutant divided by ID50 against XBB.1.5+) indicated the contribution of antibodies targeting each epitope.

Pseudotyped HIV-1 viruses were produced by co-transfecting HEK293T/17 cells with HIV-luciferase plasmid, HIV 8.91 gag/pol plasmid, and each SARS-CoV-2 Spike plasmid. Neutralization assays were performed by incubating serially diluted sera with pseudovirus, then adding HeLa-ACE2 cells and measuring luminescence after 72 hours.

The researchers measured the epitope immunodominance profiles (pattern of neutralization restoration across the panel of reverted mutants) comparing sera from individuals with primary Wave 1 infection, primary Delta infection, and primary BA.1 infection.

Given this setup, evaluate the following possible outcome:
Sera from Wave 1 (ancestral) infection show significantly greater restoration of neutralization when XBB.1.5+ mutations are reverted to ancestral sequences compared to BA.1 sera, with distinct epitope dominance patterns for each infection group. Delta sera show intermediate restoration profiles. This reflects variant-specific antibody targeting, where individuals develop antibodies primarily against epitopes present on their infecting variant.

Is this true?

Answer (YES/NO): NO